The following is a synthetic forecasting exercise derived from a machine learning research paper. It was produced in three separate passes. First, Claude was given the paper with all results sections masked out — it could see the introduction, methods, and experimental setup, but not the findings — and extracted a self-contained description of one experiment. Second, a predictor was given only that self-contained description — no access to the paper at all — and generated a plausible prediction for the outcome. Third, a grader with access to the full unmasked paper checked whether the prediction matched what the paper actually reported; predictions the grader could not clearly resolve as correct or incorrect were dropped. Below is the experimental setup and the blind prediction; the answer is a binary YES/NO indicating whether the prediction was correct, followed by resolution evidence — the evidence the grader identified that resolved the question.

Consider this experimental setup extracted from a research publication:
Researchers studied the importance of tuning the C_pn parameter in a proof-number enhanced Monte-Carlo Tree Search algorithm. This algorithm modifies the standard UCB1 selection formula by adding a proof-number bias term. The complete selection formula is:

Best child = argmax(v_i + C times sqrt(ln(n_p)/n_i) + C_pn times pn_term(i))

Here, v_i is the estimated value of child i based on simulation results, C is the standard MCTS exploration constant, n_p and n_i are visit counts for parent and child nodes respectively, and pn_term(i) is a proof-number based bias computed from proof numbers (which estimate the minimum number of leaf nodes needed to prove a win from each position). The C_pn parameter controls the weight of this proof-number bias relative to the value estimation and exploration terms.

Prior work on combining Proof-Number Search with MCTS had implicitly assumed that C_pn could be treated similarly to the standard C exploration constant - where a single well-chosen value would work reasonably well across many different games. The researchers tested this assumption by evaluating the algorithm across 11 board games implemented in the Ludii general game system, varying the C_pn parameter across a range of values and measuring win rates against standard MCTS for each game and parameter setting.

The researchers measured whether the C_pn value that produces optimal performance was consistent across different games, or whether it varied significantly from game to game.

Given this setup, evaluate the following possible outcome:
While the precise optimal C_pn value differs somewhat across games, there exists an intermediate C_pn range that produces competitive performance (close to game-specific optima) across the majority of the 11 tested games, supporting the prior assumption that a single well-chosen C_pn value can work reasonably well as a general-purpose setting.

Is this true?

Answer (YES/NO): NO